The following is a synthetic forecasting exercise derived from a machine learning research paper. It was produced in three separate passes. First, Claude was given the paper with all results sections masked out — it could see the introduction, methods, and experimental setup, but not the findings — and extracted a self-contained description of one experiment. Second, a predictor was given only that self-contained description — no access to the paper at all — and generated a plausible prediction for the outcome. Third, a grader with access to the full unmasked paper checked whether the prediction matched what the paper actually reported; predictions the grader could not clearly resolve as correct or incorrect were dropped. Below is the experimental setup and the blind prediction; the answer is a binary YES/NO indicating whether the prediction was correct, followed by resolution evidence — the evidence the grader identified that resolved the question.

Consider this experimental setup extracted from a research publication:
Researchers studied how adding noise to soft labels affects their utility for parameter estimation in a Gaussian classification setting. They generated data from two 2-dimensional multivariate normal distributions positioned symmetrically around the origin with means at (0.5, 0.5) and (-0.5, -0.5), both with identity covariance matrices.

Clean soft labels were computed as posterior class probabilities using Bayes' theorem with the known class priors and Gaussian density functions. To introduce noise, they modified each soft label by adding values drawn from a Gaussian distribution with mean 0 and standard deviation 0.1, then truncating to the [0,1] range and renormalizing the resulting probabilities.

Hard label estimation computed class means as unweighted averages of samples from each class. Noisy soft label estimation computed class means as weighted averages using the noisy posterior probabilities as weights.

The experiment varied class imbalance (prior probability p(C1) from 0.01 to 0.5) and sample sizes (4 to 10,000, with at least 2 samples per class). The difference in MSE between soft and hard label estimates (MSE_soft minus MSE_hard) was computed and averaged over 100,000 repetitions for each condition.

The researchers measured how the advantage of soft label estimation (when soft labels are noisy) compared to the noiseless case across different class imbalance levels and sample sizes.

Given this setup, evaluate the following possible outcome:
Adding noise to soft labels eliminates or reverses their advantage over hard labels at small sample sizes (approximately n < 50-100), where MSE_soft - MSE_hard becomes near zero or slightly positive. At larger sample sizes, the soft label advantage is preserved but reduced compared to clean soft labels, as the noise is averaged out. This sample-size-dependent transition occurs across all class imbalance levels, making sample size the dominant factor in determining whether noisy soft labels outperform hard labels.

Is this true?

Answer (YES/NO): NO